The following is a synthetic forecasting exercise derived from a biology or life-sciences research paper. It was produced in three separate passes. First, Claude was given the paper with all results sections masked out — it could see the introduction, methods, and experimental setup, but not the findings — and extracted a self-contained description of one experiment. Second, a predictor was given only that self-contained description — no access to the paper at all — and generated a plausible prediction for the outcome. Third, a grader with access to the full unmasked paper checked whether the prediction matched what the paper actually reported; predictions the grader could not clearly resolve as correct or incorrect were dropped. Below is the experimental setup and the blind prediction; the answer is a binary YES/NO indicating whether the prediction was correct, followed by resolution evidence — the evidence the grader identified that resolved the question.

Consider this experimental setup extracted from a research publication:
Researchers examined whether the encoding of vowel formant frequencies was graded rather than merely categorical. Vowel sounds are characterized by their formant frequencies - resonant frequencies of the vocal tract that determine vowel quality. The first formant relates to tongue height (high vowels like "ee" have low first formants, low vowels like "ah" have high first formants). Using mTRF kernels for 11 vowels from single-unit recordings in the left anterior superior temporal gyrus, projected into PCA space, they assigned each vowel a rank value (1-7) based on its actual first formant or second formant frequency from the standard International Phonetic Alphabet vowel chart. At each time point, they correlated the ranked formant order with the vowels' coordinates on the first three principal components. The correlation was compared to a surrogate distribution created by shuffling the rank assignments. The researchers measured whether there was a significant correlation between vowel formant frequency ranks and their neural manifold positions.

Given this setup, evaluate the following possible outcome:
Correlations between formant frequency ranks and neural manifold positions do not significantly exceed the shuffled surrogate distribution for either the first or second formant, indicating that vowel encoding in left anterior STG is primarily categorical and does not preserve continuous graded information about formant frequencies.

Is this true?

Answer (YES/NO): NO